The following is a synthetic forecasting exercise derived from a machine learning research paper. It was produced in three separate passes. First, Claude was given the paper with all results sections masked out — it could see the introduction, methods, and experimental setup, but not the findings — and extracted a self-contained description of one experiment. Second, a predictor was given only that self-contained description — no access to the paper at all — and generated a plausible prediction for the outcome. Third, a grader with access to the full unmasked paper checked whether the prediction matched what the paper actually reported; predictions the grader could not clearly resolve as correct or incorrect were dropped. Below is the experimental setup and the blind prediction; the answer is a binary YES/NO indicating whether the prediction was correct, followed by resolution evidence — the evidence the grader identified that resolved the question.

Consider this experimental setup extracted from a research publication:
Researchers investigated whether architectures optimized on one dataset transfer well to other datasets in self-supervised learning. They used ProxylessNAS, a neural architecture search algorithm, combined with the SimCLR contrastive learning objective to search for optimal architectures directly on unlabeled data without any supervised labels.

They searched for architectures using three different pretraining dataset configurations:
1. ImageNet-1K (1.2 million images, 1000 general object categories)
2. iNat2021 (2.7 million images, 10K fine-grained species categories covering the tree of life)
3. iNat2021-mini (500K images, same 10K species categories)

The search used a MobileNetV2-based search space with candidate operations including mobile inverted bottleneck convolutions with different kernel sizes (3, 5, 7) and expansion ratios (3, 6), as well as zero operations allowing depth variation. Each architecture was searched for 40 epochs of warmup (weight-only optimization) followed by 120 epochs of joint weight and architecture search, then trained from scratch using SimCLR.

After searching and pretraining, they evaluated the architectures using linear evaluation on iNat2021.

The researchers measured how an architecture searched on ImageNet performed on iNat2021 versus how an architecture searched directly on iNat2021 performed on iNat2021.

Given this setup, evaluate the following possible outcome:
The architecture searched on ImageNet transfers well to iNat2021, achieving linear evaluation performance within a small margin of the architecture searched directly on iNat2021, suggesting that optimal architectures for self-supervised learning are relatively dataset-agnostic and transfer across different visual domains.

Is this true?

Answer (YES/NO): NO